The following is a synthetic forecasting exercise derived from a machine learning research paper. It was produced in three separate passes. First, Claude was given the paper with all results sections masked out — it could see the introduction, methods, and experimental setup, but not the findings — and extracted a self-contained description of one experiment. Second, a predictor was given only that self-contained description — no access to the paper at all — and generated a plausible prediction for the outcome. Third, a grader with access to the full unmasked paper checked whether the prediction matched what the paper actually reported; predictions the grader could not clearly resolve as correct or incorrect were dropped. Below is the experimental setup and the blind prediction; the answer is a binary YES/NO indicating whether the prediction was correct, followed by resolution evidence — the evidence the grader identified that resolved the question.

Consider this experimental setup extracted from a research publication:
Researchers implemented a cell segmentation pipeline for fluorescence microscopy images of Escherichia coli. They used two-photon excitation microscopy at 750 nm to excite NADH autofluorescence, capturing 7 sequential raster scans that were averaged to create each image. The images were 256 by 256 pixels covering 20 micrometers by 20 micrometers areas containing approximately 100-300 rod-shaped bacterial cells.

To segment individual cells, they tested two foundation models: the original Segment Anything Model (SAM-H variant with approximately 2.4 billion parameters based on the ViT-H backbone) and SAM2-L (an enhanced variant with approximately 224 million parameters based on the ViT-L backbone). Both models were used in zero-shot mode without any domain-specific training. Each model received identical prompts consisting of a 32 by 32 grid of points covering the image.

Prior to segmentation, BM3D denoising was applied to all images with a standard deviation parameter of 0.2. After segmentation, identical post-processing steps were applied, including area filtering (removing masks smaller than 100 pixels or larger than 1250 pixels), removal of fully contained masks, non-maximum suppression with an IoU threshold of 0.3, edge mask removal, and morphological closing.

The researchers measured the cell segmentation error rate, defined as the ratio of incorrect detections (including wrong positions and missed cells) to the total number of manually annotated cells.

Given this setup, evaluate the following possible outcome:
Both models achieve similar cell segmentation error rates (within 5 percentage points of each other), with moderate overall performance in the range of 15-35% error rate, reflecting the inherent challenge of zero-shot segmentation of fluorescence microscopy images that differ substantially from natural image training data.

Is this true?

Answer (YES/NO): NO